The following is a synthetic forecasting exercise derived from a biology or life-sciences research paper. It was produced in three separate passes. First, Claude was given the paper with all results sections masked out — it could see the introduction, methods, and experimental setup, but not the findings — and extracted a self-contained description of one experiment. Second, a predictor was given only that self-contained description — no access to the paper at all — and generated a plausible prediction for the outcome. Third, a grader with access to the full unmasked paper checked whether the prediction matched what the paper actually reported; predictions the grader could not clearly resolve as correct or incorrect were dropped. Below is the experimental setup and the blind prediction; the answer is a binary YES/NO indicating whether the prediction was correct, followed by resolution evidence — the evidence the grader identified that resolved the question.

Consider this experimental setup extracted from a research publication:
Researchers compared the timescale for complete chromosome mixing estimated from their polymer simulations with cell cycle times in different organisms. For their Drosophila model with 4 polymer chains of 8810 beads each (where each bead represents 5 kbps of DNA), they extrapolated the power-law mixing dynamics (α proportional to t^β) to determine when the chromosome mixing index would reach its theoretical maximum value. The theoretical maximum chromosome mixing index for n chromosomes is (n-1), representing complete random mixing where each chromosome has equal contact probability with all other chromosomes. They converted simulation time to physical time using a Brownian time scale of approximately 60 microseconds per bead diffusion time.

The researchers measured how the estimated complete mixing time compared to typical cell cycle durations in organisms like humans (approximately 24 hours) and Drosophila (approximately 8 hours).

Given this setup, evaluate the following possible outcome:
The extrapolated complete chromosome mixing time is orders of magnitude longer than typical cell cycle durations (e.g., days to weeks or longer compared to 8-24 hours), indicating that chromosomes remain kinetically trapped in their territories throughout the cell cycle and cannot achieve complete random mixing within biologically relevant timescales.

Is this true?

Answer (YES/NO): YES